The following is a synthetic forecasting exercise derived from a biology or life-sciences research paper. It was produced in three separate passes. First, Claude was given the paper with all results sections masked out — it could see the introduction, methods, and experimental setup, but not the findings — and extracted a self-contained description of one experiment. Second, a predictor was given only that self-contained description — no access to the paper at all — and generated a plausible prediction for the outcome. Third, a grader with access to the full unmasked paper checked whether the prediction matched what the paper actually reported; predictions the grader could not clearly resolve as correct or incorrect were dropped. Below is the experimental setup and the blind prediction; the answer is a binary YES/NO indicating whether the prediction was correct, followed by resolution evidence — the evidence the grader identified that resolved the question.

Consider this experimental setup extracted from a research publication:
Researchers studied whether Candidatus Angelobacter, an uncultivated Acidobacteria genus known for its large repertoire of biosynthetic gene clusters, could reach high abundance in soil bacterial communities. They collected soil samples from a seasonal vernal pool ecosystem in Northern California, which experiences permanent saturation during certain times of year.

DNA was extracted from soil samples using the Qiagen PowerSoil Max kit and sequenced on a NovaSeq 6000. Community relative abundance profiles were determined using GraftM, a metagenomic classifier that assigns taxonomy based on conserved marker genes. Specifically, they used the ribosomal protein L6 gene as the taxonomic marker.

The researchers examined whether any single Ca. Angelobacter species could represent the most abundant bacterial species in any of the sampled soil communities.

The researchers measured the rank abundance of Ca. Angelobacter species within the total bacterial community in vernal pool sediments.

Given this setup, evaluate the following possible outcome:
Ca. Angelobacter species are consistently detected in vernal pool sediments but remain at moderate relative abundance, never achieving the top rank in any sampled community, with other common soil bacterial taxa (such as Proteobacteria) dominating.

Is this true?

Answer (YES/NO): NO